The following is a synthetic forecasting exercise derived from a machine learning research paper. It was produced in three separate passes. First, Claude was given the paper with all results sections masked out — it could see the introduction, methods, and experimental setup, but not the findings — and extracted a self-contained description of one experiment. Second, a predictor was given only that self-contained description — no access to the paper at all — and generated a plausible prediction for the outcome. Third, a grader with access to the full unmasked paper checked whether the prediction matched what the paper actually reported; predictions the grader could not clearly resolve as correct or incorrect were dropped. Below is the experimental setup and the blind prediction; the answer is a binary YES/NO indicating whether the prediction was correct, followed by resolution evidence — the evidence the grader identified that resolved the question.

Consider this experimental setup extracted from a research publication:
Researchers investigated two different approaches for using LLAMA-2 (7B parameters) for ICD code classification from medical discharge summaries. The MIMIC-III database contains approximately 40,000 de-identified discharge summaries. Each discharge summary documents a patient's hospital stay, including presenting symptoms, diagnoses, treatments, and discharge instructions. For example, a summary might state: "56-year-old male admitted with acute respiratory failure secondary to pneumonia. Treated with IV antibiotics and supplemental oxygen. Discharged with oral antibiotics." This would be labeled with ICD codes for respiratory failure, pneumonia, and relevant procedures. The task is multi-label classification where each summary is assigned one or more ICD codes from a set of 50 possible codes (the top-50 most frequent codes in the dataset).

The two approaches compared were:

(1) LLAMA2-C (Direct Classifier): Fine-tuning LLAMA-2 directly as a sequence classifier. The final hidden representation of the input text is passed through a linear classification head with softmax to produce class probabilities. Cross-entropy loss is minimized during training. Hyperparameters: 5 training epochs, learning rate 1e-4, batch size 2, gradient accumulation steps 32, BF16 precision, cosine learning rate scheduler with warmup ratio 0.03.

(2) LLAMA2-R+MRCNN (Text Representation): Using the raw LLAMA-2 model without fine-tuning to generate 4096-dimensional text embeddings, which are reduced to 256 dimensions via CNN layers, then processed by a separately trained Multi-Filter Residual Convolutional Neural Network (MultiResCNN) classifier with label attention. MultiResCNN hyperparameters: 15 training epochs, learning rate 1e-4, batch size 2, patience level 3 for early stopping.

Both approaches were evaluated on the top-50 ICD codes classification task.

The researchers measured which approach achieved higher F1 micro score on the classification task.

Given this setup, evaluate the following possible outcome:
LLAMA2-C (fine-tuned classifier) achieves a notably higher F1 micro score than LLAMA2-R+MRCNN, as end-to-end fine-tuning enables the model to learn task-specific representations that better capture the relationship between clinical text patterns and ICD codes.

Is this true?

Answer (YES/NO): NO